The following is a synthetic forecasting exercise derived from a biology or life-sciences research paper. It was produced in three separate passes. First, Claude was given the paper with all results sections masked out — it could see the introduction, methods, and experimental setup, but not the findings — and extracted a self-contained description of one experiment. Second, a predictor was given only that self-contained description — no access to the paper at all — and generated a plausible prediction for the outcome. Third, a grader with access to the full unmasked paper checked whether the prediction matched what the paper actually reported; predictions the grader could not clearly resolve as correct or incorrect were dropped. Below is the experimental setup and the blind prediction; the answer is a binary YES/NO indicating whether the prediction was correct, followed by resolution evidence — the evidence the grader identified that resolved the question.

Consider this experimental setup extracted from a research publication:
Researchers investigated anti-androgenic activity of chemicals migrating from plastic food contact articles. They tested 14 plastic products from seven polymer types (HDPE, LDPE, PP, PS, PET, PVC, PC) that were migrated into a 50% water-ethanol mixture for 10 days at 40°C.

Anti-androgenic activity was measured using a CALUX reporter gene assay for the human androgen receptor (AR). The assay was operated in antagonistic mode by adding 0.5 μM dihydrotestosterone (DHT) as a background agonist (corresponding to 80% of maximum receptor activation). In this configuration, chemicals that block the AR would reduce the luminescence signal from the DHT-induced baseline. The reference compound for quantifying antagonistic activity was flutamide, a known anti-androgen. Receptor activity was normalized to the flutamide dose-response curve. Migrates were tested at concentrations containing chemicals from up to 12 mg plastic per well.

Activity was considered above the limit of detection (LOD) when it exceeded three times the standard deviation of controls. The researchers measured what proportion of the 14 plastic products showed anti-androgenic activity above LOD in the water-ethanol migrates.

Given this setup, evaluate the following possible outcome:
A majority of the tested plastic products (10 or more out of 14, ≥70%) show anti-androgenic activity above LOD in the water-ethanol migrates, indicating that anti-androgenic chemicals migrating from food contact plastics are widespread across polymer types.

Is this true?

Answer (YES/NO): NO